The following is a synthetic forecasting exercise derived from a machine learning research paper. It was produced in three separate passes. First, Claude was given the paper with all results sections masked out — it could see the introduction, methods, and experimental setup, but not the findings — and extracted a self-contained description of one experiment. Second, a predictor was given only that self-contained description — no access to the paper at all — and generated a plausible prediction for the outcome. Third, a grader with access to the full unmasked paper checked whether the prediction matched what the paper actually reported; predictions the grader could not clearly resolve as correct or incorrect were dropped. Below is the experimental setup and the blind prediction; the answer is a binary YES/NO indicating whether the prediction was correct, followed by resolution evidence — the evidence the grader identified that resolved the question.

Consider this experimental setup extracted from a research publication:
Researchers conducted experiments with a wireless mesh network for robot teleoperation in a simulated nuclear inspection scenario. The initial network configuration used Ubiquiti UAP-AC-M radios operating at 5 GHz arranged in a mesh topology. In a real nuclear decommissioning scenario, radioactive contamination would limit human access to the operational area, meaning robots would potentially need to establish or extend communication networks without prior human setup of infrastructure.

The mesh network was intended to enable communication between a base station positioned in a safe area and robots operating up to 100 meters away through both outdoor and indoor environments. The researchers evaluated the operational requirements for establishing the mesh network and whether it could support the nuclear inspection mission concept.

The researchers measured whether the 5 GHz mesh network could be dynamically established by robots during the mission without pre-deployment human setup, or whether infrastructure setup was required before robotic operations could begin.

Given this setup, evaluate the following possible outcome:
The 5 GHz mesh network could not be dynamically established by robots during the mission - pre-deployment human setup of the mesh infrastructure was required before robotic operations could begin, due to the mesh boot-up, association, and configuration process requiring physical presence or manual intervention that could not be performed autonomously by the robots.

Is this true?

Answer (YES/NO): YES